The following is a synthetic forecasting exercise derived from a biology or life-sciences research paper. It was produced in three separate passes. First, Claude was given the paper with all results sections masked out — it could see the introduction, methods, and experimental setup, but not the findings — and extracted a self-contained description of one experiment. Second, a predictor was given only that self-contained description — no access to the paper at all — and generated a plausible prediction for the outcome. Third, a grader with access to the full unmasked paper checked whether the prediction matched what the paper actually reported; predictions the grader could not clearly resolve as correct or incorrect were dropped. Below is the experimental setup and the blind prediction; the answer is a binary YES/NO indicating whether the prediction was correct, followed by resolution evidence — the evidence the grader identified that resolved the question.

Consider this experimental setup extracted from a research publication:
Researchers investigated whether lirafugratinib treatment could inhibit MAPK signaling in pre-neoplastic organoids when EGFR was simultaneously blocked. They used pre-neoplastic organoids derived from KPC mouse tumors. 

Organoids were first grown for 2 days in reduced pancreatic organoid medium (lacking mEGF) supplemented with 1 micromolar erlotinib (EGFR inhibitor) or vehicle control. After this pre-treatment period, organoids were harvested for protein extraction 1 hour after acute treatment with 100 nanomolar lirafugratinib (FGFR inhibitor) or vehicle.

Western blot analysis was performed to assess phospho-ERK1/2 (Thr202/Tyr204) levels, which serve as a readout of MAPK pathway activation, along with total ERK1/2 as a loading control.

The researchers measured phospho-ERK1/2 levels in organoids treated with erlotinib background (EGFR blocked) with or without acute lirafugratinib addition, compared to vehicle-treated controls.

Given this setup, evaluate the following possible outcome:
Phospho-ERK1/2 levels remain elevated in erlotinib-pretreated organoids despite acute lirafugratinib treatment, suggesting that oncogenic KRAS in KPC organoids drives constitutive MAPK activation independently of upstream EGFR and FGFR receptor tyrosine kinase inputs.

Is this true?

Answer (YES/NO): NO